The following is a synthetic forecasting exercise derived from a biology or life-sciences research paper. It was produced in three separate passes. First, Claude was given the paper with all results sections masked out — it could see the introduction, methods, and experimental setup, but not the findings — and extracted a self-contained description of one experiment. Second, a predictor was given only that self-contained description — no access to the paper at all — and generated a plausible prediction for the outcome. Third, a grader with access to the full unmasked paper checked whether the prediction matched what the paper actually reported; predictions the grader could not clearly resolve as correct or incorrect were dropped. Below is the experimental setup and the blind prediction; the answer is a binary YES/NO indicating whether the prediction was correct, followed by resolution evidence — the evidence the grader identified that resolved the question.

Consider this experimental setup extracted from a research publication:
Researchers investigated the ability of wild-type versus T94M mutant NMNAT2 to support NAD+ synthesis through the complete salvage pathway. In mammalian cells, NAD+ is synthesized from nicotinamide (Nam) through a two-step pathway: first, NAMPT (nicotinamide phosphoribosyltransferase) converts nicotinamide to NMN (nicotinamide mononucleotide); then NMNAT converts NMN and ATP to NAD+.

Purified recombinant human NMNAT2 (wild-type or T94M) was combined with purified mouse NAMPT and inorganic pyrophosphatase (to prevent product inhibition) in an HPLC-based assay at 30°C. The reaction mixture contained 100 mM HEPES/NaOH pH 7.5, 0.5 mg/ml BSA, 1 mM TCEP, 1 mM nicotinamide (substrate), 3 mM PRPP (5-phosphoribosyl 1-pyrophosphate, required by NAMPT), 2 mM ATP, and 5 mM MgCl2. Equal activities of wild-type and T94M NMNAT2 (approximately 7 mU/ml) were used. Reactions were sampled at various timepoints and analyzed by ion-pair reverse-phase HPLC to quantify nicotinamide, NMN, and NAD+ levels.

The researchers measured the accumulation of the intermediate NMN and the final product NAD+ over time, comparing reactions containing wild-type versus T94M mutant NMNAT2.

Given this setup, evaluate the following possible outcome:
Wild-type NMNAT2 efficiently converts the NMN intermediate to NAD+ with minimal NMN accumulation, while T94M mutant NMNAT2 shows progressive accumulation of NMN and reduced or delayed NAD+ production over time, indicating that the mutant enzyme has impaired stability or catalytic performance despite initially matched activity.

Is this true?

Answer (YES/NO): NO